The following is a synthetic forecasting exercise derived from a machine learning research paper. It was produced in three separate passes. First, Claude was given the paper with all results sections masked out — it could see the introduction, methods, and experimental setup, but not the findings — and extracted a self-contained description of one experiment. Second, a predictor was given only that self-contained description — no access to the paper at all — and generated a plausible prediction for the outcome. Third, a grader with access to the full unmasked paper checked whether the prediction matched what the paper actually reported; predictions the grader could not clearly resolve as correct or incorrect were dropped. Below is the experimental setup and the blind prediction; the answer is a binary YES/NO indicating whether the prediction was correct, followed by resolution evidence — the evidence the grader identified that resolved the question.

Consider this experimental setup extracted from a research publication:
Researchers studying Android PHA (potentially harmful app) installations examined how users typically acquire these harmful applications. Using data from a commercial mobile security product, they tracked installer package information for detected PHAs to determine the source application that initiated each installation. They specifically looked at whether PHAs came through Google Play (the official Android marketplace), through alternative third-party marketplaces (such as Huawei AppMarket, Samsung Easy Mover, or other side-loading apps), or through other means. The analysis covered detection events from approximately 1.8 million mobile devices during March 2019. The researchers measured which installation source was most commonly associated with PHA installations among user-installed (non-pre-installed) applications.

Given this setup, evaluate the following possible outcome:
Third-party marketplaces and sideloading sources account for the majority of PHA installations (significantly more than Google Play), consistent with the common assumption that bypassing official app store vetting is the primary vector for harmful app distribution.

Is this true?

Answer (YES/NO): NO